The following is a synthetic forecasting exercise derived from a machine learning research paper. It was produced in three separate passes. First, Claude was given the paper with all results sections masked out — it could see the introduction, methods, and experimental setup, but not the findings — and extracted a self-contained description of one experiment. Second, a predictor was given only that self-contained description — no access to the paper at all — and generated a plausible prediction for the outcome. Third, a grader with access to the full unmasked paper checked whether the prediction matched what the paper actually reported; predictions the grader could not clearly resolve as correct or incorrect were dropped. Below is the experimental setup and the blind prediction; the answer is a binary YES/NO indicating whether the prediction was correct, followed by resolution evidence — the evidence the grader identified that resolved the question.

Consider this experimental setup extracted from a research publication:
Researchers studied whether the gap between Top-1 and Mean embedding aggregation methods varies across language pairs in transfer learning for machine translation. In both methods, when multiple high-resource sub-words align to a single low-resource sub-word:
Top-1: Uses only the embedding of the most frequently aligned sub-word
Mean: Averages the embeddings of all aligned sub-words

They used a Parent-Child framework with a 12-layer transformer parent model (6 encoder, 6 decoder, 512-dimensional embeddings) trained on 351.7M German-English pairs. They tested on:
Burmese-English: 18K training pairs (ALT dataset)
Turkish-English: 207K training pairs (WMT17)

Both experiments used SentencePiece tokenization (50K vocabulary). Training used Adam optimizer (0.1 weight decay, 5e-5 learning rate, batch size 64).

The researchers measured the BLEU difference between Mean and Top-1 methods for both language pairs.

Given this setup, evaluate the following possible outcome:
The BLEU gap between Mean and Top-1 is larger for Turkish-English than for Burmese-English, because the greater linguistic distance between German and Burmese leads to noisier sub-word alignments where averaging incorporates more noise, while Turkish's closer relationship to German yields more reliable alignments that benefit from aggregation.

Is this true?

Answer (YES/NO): NO